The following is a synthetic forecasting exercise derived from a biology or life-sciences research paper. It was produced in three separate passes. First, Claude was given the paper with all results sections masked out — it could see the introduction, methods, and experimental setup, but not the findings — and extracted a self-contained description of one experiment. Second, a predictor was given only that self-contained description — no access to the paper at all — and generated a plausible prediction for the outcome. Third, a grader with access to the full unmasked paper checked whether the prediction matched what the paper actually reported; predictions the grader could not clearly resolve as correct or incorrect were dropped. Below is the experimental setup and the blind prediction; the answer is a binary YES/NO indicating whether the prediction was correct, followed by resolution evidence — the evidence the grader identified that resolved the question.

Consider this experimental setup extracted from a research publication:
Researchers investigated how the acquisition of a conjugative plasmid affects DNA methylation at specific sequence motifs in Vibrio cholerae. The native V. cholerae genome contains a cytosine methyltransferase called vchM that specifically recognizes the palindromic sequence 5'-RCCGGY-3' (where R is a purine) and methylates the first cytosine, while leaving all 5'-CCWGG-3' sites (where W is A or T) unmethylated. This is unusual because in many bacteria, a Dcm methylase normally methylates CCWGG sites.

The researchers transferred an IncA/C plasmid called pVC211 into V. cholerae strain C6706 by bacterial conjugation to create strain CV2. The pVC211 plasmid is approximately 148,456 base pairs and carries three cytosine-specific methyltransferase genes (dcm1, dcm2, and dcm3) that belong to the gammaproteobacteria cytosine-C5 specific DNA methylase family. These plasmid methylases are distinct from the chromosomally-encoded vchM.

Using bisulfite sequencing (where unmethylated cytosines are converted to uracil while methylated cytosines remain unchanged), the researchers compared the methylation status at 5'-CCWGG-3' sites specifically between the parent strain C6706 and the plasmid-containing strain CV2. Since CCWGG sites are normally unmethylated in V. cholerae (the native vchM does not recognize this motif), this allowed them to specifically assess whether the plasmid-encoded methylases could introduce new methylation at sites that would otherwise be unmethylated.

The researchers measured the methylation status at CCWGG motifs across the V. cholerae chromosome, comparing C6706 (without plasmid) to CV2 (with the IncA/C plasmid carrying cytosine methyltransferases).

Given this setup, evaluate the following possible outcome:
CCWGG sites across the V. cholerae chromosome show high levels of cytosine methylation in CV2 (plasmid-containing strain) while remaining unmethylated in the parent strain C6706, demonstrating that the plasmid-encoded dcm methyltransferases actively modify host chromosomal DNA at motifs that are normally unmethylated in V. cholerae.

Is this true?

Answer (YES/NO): NO